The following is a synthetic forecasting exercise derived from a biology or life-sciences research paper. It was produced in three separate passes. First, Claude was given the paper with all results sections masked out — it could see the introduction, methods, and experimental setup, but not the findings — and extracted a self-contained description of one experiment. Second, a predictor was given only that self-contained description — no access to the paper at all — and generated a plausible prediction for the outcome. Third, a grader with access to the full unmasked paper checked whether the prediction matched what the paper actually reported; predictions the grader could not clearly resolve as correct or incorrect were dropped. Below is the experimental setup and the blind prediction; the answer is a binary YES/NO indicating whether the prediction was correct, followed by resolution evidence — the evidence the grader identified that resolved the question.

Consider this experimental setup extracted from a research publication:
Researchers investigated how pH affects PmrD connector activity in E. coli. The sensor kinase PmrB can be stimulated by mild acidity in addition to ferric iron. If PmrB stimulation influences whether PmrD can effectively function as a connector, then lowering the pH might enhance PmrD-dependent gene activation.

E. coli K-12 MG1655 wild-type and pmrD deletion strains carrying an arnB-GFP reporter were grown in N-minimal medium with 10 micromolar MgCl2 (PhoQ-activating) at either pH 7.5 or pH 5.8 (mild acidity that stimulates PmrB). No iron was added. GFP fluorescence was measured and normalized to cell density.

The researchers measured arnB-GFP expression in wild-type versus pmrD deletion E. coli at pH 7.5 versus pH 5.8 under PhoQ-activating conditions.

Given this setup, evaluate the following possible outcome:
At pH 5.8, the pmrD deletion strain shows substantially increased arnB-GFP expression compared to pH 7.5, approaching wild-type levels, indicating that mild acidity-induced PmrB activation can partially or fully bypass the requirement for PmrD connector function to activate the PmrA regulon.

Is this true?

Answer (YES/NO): NO